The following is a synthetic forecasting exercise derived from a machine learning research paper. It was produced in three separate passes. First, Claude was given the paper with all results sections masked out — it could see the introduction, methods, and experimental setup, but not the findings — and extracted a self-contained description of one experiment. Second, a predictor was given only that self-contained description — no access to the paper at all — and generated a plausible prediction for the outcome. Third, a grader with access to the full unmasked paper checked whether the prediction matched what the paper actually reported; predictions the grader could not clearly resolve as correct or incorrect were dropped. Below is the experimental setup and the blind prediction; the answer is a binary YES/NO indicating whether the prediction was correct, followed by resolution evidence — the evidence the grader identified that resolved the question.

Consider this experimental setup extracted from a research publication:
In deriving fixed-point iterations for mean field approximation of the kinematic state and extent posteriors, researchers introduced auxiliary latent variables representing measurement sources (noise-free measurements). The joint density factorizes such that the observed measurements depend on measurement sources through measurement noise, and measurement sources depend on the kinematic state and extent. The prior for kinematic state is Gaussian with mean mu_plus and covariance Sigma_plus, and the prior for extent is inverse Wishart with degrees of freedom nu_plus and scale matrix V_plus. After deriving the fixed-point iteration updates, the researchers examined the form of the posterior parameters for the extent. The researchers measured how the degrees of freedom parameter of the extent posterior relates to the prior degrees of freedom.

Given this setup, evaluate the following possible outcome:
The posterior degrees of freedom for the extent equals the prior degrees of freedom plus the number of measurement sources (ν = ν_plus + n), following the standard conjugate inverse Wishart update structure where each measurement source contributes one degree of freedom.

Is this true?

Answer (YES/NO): NO